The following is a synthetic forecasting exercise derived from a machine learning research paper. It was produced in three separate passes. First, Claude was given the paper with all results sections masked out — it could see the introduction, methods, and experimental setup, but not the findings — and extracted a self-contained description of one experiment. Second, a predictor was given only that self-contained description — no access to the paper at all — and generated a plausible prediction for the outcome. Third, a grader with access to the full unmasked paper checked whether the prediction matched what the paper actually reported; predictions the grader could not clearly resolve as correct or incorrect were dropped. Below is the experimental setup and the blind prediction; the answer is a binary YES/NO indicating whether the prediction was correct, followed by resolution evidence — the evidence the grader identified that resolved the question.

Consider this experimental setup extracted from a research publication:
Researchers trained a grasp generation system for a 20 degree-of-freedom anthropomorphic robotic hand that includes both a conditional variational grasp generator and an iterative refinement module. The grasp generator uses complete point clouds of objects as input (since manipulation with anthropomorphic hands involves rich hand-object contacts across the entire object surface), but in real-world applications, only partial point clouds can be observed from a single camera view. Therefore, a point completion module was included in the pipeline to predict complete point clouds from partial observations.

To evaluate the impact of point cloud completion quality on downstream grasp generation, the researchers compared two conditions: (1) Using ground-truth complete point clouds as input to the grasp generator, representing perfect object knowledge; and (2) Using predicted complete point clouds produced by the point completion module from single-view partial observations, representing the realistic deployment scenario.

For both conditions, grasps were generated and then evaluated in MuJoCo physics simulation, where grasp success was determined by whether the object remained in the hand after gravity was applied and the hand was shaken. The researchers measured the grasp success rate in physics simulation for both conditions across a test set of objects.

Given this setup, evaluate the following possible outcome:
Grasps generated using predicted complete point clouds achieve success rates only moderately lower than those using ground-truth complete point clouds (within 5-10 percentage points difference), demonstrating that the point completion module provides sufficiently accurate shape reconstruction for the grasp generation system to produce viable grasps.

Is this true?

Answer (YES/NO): NO